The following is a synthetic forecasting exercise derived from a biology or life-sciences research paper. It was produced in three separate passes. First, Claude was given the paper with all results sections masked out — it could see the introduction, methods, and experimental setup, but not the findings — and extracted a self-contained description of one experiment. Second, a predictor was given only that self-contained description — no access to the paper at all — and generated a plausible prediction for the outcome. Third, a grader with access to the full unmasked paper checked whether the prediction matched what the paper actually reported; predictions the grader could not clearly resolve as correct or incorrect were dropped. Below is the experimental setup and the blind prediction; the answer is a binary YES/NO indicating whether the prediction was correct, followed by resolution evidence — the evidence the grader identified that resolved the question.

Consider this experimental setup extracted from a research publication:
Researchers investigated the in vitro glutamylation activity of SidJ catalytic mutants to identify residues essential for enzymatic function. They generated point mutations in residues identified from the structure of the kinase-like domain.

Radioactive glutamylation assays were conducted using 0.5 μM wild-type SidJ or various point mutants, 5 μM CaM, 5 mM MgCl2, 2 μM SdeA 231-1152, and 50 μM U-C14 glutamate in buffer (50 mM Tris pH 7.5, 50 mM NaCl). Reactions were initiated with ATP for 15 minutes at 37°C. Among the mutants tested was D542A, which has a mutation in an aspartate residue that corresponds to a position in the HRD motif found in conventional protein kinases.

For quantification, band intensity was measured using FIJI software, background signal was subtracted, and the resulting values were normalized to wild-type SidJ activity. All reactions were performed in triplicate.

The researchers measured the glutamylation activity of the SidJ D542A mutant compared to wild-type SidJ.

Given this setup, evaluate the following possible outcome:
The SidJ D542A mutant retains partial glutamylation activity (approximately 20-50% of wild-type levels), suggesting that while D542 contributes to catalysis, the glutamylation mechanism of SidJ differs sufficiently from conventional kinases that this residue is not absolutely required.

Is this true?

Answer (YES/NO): NO